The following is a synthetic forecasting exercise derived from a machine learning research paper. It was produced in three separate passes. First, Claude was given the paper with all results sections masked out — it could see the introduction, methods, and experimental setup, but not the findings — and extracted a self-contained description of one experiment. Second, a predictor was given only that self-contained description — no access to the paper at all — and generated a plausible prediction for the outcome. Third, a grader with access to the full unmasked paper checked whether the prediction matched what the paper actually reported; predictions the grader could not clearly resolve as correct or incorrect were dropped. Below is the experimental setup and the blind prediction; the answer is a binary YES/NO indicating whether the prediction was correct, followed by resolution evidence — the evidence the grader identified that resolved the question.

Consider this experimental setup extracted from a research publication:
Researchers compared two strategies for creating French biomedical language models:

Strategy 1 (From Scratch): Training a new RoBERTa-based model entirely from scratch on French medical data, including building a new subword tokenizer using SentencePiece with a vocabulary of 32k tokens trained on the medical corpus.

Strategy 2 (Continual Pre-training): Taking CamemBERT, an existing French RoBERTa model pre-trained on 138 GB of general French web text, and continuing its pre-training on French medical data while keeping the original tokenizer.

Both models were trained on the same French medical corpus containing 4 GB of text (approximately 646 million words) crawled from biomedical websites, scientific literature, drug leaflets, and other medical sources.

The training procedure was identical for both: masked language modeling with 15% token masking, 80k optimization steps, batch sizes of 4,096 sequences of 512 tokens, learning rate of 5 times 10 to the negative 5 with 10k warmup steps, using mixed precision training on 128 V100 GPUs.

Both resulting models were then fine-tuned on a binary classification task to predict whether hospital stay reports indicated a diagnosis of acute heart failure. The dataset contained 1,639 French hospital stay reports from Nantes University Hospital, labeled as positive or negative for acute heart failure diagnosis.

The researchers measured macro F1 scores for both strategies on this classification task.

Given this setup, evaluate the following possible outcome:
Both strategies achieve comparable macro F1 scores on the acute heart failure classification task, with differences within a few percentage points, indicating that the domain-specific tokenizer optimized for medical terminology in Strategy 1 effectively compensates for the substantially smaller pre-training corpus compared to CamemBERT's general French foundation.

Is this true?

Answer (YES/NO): NO